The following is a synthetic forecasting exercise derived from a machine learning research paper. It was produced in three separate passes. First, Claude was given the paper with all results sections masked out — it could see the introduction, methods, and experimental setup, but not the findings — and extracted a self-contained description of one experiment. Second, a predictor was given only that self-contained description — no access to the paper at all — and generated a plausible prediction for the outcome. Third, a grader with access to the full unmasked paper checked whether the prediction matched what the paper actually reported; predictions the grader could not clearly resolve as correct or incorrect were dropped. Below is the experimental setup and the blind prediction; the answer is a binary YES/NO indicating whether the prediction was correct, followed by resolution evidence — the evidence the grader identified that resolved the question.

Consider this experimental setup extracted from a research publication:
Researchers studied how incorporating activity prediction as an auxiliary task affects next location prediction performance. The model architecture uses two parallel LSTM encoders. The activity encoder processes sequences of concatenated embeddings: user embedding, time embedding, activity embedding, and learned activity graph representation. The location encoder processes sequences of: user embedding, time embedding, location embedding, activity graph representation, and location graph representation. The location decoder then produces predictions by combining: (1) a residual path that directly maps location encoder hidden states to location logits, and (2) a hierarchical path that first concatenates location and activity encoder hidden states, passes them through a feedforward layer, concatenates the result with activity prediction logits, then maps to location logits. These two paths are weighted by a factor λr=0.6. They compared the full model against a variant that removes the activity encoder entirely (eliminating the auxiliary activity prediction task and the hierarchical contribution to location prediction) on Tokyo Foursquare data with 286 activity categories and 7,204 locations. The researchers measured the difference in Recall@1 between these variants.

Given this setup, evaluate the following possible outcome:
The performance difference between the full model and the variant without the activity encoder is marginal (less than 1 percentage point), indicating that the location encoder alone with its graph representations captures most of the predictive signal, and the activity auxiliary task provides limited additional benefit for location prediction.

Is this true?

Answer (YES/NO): NO